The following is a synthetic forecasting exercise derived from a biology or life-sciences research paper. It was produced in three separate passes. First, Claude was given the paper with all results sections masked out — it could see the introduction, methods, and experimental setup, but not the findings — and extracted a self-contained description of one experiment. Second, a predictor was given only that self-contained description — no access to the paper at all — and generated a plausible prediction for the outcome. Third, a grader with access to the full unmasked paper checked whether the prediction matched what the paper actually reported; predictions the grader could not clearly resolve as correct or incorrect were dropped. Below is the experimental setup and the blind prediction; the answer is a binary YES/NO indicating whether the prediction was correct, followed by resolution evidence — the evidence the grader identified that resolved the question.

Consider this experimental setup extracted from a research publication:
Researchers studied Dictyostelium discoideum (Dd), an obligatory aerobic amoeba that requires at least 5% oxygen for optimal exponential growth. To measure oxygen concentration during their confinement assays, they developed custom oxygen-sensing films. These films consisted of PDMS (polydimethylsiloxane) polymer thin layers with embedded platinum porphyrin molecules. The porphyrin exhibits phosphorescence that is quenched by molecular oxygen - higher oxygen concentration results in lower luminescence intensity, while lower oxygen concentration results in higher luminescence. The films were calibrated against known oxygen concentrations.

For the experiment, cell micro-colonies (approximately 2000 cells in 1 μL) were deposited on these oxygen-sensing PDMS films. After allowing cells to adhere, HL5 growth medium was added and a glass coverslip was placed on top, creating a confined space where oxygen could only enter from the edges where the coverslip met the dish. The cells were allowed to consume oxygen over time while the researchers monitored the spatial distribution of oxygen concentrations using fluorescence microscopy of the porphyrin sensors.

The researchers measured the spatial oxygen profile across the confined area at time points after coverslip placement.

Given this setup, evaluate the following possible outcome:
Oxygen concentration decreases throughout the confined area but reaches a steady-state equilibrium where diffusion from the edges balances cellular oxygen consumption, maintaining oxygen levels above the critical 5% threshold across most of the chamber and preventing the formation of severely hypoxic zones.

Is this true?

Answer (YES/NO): NO